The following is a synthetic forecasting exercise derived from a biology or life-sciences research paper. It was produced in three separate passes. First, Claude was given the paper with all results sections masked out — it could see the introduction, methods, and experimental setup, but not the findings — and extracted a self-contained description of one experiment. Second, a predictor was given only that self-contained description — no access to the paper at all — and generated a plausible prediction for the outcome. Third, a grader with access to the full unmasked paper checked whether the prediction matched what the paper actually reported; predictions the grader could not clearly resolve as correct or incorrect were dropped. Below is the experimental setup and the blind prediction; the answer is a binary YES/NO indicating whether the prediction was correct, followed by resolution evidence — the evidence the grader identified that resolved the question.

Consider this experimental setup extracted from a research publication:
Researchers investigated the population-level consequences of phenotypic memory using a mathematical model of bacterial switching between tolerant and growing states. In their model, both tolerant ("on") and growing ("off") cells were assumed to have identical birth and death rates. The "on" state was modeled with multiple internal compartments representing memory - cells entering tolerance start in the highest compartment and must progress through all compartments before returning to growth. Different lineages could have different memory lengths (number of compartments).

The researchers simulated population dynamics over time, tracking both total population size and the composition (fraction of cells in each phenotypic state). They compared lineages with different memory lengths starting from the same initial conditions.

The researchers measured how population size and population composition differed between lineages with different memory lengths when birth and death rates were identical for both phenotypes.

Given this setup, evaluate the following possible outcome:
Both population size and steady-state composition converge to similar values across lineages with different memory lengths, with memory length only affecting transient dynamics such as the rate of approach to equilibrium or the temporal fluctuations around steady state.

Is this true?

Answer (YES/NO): NO